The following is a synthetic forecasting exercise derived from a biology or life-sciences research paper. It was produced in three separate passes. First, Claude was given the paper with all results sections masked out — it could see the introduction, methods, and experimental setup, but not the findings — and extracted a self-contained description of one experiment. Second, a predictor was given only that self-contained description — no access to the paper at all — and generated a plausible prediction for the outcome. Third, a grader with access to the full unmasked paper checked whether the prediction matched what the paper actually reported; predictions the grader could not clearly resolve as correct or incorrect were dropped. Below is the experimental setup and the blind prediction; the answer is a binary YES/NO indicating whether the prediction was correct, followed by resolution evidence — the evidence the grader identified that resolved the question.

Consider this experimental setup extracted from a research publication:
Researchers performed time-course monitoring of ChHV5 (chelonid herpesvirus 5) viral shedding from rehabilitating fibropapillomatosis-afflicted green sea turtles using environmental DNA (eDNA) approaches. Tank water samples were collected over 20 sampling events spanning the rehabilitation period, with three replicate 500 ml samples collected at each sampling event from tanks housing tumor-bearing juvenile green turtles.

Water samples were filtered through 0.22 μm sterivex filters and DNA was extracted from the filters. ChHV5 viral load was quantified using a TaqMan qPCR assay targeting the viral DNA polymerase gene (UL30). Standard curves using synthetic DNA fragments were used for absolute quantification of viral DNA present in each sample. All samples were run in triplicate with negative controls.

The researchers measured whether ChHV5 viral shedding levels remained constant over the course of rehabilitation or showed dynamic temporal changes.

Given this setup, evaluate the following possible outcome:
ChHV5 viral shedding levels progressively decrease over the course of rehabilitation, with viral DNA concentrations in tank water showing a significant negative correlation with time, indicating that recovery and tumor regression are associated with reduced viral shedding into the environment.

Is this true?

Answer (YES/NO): NO